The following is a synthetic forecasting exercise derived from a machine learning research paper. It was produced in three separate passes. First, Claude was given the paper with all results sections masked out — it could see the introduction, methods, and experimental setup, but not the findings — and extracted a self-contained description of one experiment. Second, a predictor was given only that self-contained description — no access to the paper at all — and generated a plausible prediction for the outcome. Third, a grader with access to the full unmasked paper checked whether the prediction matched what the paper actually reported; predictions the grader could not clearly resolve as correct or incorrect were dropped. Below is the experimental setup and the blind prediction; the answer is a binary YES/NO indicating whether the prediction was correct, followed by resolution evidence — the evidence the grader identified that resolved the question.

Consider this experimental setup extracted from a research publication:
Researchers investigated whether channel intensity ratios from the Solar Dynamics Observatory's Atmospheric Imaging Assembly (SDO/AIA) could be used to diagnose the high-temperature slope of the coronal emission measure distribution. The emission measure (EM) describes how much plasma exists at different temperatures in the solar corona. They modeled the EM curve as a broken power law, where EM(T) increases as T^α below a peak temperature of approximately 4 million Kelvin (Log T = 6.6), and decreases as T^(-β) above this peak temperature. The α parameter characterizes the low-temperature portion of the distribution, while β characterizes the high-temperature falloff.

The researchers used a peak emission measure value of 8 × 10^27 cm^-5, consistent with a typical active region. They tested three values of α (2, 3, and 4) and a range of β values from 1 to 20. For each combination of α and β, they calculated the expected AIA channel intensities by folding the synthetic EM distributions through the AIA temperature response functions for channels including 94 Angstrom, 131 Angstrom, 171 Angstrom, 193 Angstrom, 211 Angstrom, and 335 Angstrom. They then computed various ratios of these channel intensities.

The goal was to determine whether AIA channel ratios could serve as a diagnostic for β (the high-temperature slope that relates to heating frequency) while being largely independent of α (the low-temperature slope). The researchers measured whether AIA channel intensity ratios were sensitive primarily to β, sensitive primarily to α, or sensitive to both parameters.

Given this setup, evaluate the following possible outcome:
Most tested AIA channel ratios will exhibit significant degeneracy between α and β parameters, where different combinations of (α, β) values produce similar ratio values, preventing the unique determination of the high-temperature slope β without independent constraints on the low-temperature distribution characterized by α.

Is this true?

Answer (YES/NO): YES